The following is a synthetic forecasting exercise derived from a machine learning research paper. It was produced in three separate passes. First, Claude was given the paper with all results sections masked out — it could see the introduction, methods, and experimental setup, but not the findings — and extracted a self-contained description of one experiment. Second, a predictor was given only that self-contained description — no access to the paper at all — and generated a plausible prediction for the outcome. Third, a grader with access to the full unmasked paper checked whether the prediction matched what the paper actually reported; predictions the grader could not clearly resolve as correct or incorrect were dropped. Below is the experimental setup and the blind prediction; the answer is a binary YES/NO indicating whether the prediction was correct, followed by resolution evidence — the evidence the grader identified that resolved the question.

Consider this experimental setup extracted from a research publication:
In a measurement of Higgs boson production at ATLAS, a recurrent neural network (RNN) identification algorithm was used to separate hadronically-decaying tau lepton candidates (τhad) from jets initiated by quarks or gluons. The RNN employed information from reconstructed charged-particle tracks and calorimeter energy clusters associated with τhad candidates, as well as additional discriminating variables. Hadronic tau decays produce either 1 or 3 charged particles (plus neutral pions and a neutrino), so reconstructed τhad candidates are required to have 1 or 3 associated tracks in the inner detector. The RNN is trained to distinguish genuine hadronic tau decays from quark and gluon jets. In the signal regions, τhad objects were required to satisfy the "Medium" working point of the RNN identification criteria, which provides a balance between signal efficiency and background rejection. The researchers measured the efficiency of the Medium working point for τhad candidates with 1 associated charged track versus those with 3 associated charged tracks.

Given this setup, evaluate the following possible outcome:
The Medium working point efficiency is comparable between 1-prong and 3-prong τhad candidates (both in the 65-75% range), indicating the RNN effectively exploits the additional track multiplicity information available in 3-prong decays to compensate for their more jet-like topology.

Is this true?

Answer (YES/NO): NO